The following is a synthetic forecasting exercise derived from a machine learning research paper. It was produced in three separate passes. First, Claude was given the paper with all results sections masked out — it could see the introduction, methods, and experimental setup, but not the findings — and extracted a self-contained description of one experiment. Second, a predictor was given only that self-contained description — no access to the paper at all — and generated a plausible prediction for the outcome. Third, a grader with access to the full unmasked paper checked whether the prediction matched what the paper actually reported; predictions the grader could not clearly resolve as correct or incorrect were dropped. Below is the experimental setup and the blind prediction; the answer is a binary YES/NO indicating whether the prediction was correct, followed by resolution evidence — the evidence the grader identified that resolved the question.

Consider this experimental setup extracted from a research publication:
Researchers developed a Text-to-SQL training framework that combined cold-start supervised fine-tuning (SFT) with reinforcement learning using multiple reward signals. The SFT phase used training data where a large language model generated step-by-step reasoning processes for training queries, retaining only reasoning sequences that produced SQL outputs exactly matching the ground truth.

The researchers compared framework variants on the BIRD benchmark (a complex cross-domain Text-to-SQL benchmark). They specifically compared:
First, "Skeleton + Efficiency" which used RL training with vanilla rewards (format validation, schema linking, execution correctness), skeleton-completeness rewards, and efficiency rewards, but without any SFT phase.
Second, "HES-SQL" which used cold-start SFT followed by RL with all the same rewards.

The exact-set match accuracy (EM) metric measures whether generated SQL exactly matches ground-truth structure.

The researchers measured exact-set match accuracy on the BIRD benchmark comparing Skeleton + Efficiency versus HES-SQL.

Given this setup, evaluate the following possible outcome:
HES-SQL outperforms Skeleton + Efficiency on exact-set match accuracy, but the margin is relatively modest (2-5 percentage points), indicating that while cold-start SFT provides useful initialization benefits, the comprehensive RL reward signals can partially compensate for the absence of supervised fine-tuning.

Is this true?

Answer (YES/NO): NO